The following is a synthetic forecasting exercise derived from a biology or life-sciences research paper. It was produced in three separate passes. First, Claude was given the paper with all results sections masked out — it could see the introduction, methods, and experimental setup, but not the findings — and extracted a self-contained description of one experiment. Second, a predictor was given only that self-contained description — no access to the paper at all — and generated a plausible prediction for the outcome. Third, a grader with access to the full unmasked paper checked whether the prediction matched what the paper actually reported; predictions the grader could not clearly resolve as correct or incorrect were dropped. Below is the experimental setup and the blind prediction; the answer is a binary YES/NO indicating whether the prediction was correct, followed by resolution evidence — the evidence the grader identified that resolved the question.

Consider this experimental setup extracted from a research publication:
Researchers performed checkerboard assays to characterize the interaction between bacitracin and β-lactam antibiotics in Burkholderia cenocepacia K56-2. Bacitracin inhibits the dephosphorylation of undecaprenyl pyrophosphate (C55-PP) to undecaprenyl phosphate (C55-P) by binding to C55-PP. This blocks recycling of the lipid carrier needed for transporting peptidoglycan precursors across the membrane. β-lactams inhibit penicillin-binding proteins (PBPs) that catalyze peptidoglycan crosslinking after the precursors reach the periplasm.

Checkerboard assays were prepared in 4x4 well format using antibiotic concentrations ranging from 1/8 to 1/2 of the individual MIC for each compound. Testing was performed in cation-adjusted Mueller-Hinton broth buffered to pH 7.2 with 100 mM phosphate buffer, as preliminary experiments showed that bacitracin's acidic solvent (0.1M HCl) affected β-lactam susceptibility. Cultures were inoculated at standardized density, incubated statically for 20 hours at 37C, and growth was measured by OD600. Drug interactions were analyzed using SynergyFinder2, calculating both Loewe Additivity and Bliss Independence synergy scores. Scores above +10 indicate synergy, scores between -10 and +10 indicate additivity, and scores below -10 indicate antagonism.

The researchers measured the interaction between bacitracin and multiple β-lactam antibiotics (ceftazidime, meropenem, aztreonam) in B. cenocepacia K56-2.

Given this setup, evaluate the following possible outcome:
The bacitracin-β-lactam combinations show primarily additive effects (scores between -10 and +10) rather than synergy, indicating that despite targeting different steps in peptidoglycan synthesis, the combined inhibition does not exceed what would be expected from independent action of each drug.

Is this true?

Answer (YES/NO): NO